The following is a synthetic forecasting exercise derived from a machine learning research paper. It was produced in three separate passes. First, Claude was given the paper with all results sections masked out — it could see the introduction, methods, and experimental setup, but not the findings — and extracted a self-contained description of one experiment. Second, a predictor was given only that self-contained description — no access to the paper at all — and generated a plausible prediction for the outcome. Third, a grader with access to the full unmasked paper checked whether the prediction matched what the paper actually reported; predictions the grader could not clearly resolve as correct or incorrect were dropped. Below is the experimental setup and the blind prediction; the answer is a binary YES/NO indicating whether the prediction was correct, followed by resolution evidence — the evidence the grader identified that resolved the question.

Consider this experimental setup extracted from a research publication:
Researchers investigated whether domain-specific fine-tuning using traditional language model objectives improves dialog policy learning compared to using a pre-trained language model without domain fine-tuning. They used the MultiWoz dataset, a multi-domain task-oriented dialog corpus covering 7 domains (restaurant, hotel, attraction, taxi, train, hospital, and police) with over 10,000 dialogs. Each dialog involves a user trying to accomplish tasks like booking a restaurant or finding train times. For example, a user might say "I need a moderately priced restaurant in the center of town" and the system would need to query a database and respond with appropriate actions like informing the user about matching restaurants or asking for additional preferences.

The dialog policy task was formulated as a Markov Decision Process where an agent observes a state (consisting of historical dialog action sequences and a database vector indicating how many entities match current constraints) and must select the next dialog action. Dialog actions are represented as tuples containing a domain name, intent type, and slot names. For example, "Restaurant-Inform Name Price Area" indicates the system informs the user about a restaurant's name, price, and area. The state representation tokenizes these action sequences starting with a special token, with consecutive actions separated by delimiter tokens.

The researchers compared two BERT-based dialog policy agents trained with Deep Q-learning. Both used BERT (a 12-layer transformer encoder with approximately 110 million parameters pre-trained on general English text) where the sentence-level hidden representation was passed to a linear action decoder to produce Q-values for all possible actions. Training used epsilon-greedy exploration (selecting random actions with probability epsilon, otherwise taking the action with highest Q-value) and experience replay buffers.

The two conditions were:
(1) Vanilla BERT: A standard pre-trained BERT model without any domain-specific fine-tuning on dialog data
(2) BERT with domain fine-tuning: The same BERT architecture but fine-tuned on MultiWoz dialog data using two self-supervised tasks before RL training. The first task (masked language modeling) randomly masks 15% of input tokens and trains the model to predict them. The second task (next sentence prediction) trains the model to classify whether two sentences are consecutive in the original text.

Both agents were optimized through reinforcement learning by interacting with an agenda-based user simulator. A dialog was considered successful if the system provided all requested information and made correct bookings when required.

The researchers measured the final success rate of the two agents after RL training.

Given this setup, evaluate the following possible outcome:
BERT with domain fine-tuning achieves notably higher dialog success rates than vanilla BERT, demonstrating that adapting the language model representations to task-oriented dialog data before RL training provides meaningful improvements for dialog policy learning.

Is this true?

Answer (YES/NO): YES